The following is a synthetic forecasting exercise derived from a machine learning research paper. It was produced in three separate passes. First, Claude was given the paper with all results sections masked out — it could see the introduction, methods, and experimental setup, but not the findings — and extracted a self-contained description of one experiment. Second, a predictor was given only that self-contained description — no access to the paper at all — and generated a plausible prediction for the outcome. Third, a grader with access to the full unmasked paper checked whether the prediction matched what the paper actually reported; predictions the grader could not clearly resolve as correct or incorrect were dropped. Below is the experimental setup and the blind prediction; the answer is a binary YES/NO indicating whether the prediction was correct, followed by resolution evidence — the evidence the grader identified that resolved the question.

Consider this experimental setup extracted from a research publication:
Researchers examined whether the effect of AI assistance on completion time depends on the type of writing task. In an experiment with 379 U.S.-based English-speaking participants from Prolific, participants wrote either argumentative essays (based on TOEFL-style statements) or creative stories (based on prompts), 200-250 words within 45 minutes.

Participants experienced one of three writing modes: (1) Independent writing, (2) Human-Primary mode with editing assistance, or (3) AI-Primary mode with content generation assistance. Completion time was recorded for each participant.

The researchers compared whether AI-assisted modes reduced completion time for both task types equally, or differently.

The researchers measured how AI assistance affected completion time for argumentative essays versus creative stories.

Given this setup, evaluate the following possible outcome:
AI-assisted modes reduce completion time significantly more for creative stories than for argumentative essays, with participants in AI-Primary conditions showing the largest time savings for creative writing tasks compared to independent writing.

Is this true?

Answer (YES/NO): NO